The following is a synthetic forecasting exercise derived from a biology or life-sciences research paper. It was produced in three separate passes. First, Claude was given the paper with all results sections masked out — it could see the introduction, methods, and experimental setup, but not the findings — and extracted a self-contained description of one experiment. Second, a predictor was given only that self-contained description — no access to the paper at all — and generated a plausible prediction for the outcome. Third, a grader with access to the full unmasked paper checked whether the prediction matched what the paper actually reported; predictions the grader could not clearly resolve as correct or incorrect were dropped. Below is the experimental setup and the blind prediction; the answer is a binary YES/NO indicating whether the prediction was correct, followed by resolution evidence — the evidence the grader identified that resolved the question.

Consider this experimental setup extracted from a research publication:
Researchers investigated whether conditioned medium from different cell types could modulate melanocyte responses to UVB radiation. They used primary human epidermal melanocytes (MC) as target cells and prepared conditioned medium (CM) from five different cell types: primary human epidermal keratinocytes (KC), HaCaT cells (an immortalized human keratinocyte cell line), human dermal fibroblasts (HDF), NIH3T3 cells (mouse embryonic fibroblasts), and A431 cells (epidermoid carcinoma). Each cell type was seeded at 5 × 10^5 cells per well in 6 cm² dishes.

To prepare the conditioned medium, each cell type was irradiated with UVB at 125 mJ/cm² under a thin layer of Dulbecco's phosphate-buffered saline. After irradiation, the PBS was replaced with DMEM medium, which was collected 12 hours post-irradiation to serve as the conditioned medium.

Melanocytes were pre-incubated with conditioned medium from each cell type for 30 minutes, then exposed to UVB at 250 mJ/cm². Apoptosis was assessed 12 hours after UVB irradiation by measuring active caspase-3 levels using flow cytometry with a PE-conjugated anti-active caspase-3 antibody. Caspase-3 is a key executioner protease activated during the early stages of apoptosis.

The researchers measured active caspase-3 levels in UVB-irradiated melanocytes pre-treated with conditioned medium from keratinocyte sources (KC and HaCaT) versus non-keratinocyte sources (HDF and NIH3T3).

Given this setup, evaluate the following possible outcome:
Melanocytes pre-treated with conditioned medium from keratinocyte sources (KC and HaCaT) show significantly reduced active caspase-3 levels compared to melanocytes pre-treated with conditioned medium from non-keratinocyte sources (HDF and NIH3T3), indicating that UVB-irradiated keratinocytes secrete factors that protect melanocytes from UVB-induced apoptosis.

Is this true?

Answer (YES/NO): YES